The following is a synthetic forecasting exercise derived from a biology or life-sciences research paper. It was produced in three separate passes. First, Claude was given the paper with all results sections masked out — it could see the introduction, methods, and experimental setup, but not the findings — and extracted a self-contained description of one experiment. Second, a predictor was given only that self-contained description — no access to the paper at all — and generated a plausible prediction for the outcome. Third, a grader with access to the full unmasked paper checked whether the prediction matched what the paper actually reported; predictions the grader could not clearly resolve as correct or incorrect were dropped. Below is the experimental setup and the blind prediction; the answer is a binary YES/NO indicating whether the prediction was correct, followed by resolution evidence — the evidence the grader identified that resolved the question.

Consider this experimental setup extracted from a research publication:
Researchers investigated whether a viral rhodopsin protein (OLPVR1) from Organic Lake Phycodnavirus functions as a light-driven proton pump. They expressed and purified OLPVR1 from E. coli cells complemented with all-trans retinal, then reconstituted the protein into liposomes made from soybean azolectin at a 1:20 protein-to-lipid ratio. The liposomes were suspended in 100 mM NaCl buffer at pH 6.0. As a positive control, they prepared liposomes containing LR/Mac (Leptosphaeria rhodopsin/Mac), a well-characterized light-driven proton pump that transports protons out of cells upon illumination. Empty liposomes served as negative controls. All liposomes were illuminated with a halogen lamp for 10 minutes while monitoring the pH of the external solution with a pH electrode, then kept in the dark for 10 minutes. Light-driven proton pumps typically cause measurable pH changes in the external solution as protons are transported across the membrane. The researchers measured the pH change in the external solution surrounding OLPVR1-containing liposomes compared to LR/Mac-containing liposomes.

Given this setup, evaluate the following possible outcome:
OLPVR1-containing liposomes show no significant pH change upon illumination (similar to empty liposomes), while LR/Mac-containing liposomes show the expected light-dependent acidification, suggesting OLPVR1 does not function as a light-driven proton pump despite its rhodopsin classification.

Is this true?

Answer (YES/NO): YES